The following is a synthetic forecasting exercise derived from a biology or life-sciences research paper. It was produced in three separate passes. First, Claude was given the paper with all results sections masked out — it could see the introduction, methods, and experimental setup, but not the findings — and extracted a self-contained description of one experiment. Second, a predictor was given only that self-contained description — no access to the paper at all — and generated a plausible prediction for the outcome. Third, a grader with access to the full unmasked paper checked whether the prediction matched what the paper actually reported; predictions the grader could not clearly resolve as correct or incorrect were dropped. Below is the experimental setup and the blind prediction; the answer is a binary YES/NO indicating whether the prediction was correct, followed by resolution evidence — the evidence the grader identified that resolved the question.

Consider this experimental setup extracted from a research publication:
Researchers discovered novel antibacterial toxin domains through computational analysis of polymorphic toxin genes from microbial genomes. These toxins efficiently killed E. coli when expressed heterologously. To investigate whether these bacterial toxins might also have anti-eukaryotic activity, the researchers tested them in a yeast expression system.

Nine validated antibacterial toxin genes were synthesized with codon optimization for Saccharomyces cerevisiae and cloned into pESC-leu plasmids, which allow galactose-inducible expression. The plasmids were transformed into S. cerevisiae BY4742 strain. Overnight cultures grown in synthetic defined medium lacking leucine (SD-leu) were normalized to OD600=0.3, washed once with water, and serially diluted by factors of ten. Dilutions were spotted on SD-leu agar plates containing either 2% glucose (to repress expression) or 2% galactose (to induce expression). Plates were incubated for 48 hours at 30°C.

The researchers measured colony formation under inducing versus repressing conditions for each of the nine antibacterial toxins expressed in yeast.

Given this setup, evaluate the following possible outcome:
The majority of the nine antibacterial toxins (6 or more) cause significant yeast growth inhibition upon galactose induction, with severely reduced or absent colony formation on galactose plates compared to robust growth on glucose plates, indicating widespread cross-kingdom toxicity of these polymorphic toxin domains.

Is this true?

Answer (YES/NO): NO